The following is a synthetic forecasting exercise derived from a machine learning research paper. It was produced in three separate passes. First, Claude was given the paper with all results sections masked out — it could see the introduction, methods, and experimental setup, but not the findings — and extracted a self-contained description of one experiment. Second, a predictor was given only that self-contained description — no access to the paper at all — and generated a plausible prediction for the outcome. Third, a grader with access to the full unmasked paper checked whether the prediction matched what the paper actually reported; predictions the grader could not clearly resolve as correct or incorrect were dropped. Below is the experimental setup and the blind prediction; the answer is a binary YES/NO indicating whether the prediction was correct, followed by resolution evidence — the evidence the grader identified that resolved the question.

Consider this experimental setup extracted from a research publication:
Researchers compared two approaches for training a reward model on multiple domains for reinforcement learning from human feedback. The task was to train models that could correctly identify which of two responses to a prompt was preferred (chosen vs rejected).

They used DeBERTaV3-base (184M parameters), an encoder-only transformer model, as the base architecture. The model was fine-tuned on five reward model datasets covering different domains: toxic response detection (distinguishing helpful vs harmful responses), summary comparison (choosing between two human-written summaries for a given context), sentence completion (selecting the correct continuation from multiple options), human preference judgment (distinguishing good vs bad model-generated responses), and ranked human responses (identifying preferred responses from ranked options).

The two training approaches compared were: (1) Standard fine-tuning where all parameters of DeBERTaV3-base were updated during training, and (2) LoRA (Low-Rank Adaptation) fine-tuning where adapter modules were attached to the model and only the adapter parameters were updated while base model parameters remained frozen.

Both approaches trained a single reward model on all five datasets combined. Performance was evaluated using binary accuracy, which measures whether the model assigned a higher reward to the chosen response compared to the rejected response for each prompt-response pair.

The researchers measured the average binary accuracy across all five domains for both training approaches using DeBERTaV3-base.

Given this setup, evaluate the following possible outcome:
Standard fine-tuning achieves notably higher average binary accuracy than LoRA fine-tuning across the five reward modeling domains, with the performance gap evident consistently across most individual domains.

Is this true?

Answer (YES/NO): NO